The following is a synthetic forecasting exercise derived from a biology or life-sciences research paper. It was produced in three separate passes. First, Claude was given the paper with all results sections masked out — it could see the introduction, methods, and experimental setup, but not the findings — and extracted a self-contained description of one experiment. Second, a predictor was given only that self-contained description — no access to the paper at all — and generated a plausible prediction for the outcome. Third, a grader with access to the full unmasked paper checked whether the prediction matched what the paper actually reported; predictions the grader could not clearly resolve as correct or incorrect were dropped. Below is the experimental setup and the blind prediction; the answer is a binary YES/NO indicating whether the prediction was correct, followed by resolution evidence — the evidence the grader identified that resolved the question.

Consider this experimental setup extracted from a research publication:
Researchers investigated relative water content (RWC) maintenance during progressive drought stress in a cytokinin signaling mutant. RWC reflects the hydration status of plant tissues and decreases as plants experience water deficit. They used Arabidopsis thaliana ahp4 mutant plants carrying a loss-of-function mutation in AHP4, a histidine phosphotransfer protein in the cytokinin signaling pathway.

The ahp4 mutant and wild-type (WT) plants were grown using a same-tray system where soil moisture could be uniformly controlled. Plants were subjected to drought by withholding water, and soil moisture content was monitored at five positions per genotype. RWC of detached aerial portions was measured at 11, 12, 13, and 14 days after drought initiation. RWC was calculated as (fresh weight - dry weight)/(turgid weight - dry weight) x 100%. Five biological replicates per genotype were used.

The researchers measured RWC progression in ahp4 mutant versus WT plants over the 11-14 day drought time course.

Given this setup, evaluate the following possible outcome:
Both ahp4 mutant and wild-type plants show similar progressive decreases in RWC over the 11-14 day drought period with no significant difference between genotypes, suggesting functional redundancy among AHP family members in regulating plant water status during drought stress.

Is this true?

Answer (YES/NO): NO